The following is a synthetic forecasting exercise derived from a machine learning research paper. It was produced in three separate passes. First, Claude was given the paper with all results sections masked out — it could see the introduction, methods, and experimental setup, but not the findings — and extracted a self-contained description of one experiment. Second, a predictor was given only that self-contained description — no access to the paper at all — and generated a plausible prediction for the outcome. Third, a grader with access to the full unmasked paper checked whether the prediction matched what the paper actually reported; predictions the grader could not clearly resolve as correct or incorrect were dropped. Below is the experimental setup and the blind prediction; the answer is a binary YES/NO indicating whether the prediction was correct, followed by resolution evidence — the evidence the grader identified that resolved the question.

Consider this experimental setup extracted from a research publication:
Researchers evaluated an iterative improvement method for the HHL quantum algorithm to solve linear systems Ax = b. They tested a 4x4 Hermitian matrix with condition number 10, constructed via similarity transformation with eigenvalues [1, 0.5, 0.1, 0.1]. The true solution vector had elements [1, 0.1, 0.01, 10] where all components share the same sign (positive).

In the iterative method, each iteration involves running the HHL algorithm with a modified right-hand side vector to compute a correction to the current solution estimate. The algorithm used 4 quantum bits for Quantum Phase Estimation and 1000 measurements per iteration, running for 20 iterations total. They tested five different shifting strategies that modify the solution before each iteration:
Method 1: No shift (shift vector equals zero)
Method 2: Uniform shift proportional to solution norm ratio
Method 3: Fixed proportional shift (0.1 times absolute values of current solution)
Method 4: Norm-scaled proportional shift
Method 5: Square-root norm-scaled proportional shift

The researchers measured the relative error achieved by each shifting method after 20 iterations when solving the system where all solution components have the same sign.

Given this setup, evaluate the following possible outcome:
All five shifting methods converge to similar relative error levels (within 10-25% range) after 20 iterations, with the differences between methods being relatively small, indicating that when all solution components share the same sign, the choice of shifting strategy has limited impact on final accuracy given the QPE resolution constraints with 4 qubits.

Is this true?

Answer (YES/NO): NO